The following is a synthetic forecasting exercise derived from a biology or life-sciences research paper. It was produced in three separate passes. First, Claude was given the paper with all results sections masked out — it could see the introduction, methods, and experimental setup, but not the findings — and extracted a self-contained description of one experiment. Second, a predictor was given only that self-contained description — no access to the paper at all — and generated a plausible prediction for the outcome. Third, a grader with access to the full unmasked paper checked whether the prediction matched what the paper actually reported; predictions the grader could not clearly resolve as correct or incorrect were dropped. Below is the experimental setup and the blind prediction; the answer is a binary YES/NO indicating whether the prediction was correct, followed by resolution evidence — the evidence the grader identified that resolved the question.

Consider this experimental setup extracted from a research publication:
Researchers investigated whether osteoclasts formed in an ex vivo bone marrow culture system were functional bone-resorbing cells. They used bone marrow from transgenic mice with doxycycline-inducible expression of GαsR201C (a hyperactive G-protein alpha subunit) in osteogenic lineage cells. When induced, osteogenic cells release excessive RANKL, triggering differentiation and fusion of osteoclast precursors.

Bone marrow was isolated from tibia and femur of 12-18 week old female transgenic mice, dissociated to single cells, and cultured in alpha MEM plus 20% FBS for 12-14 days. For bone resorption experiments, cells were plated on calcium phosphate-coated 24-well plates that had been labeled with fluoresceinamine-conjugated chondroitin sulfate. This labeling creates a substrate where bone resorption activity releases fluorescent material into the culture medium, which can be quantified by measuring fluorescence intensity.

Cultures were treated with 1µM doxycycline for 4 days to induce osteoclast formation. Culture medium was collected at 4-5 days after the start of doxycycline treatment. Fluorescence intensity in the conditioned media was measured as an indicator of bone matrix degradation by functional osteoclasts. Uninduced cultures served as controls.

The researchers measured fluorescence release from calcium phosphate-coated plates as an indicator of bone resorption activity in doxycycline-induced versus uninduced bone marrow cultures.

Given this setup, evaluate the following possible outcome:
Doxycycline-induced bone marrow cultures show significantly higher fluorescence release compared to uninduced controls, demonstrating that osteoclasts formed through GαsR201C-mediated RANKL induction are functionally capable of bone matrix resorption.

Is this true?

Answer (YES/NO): YES